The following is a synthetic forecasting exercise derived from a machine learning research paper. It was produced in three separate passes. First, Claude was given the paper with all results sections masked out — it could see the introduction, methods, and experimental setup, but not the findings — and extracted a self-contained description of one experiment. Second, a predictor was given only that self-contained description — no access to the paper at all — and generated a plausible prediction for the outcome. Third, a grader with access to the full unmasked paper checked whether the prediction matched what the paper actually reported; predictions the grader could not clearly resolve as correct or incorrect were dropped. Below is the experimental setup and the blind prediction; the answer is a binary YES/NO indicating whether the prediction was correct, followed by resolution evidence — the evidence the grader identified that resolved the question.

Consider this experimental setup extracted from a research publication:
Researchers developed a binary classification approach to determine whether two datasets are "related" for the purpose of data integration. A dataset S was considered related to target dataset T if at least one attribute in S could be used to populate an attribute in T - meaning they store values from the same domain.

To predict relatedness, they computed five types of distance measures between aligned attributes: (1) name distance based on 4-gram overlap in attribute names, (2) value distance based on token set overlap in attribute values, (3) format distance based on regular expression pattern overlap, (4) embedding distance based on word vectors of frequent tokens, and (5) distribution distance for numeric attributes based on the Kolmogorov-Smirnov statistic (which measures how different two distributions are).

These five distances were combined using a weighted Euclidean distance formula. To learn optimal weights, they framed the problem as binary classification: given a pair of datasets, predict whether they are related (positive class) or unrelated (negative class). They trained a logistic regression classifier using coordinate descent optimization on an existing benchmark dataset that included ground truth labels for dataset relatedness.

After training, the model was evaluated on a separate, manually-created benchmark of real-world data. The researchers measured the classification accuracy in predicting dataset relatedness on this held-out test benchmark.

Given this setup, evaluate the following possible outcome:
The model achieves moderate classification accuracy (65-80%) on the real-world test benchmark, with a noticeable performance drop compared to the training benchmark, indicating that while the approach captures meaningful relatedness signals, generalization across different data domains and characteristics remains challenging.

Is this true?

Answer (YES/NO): NO